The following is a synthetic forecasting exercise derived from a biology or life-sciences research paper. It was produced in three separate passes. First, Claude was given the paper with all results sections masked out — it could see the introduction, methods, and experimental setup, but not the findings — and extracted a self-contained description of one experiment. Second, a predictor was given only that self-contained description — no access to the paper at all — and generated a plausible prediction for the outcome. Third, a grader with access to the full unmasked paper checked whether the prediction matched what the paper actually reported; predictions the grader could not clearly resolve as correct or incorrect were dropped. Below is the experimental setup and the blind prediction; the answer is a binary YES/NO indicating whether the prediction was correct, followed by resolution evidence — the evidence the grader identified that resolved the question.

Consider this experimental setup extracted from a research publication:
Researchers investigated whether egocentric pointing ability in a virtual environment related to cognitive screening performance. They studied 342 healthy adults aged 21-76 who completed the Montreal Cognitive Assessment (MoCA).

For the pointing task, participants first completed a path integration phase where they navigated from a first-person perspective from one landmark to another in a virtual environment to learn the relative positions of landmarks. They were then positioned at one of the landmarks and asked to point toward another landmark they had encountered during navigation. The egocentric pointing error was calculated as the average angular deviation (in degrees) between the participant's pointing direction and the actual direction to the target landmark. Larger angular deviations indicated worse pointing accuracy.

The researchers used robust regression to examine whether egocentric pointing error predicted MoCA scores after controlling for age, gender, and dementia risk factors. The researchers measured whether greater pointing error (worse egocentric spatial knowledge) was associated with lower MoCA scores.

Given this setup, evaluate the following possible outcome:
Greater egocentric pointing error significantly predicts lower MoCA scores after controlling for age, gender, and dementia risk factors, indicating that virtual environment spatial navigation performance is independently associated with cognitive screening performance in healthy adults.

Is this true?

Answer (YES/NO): YES